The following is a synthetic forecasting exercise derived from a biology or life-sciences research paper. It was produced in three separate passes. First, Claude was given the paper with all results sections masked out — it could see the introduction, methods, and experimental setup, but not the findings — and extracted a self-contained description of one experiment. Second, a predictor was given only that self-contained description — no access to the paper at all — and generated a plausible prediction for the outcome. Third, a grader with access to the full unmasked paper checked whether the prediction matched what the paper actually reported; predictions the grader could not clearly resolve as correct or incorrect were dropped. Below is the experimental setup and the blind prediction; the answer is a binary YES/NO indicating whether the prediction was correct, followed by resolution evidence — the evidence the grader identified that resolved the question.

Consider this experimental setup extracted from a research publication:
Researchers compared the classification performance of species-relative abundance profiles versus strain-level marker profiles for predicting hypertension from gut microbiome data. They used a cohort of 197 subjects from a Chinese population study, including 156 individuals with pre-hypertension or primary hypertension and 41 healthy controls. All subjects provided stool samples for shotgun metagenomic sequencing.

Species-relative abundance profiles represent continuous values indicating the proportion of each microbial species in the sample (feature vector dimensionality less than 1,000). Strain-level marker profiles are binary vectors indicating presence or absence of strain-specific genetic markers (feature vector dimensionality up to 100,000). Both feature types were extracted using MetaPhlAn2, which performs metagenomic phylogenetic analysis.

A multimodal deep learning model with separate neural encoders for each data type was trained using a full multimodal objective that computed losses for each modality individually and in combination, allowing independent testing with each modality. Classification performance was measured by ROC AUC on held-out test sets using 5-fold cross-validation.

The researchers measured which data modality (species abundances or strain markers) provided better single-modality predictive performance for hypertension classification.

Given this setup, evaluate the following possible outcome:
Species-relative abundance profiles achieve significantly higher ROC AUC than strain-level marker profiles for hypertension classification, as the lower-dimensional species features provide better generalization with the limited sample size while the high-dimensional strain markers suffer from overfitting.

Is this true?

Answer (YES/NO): NO